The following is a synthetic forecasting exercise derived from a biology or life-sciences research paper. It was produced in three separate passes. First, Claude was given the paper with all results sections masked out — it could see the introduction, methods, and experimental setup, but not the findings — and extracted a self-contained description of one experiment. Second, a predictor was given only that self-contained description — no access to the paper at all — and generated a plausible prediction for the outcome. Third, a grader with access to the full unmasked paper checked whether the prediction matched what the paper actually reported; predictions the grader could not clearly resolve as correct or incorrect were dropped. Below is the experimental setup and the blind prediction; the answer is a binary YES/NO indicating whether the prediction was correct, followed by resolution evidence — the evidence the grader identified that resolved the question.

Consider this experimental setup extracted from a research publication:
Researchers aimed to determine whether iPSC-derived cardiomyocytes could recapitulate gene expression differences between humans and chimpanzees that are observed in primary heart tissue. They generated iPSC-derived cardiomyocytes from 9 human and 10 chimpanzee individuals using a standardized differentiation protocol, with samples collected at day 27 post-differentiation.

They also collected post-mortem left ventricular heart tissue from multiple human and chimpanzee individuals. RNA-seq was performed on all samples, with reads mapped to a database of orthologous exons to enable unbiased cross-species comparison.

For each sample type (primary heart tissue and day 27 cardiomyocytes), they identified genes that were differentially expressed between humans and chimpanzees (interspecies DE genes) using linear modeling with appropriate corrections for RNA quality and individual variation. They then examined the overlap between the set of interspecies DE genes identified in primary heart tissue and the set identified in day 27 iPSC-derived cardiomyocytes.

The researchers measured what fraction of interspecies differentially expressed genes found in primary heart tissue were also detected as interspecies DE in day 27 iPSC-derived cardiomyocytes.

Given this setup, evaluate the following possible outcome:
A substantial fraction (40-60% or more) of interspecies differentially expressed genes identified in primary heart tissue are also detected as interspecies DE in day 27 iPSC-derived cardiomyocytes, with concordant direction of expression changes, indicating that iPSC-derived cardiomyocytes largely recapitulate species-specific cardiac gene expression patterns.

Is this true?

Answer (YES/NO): YES